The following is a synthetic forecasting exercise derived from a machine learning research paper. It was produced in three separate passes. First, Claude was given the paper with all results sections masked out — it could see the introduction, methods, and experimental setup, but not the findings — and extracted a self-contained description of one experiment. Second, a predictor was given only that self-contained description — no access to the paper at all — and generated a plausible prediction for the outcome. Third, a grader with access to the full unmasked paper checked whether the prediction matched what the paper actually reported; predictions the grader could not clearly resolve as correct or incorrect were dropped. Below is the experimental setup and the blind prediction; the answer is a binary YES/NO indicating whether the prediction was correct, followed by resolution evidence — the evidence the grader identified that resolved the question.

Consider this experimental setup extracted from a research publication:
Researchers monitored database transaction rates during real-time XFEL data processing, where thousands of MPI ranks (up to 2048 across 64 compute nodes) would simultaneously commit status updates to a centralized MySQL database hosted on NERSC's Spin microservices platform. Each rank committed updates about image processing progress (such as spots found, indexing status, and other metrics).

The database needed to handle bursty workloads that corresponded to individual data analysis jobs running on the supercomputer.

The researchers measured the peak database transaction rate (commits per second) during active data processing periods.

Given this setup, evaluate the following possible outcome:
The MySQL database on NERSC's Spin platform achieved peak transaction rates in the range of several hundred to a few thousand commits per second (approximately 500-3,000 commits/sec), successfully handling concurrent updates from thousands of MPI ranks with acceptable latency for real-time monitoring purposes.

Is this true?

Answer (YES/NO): NO